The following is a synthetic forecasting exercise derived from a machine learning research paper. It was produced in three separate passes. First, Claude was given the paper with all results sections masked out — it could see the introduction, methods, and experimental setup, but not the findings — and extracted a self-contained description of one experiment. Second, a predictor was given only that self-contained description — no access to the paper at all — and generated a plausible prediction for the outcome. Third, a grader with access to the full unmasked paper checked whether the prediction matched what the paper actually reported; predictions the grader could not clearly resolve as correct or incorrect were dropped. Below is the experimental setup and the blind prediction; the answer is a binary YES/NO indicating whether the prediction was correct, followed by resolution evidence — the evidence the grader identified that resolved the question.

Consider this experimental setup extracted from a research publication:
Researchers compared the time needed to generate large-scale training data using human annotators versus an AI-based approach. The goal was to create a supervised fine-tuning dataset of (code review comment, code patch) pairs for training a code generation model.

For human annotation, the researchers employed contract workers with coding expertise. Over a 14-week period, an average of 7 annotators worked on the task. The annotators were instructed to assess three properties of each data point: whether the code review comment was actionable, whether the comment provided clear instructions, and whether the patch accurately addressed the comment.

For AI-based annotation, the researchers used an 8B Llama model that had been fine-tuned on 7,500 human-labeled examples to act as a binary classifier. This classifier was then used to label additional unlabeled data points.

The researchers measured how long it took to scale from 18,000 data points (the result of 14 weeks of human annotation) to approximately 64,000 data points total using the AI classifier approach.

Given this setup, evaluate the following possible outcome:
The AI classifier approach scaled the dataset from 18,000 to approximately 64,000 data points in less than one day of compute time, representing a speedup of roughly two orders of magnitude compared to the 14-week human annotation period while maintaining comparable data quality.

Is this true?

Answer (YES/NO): YES